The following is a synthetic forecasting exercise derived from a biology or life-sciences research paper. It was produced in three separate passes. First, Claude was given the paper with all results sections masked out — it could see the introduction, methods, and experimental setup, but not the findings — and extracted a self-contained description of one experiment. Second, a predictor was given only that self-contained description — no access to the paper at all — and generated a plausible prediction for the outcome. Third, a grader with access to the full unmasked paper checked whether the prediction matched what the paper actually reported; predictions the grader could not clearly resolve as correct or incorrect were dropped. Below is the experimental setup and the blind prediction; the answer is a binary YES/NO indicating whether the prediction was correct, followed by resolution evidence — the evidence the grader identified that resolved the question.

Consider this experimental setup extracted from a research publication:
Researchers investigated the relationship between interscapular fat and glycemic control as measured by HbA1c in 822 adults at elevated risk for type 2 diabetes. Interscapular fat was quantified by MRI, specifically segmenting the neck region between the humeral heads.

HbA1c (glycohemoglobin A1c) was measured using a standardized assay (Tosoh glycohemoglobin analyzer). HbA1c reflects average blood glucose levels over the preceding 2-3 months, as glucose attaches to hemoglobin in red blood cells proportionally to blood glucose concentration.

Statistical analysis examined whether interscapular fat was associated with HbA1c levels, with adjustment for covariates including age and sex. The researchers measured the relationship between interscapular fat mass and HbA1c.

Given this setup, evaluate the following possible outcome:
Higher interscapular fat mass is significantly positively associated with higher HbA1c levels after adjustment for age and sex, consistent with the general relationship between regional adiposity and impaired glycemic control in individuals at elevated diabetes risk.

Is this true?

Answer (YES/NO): YES